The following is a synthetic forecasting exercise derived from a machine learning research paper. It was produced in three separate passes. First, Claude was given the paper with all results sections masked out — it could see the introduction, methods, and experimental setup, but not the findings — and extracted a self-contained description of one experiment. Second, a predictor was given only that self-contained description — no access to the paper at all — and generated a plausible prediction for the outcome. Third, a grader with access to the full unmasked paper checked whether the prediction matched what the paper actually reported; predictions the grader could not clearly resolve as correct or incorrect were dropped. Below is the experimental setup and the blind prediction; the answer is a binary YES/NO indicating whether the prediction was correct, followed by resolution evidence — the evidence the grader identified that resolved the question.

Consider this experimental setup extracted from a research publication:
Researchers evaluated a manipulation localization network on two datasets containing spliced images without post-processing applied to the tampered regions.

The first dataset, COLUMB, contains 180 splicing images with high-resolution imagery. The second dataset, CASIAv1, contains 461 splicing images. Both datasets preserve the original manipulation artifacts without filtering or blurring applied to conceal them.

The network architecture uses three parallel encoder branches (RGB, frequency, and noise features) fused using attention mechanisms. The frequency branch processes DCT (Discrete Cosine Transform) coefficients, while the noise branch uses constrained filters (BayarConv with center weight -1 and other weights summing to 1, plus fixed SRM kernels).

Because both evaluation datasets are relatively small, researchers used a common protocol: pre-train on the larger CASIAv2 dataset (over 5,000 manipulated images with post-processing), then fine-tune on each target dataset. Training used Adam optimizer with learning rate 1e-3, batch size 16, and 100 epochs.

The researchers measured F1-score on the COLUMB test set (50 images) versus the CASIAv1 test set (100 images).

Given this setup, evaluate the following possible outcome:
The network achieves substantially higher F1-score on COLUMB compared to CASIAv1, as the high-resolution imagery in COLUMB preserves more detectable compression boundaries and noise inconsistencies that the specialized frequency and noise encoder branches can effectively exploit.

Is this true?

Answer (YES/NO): YES